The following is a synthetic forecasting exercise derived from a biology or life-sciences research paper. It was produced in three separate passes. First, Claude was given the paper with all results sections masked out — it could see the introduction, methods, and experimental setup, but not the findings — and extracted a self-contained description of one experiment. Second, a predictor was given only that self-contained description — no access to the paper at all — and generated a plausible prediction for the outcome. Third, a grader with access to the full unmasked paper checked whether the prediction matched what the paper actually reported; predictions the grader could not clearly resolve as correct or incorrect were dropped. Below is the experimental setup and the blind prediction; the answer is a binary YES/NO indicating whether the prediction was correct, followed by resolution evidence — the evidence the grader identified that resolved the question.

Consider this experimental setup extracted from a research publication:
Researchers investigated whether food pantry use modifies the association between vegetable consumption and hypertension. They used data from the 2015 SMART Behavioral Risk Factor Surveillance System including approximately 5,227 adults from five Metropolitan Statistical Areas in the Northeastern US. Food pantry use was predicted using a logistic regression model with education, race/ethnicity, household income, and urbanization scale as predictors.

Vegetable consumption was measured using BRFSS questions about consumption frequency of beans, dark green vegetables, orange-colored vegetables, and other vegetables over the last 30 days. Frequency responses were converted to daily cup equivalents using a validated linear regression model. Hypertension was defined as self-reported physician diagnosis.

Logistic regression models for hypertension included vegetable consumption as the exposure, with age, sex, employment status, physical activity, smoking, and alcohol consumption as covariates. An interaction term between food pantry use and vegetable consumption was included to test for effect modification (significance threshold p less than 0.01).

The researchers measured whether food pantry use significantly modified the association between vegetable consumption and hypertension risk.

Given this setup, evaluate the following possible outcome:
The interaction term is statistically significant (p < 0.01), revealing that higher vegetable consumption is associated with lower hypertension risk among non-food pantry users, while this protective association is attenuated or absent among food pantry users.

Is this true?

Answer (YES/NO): NO